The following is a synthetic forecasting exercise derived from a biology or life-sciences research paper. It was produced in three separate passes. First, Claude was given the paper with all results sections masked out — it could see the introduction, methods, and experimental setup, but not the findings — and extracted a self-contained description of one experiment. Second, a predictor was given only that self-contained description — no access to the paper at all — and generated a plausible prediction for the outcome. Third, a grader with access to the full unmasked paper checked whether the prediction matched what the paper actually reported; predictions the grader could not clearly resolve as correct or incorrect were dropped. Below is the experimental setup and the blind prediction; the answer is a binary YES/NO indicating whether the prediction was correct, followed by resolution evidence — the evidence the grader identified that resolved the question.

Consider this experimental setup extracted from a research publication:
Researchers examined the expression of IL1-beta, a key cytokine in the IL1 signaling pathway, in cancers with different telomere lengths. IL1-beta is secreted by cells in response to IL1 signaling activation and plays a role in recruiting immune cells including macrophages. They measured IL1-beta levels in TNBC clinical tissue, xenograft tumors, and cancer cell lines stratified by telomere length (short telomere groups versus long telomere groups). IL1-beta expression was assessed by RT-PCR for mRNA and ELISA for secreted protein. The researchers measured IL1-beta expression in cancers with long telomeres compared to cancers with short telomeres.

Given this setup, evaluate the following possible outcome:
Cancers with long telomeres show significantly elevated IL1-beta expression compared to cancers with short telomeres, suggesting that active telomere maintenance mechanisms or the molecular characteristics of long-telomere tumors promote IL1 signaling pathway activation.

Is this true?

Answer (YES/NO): NO